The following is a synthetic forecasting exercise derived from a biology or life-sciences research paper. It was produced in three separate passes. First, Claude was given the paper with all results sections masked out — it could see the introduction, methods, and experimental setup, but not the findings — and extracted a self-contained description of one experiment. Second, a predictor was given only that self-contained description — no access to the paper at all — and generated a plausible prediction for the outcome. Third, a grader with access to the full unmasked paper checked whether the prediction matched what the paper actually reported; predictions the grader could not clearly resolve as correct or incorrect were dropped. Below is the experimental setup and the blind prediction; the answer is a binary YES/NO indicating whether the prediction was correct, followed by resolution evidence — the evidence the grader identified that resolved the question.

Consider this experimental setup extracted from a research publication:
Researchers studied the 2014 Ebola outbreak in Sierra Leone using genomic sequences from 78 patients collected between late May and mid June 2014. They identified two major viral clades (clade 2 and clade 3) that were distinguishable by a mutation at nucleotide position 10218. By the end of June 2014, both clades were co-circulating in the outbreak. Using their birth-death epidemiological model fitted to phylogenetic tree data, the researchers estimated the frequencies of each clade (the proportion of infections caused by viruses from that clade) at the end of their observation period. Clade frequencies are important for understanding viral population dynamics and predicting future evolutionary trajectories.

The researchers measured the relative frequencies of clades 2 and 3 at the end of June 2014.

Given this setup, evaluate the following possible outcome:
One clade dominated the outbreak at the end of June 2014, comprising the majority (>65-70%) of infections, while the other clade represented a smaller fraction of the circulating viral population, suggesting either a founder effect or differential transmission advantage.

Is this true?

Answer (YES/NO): NO